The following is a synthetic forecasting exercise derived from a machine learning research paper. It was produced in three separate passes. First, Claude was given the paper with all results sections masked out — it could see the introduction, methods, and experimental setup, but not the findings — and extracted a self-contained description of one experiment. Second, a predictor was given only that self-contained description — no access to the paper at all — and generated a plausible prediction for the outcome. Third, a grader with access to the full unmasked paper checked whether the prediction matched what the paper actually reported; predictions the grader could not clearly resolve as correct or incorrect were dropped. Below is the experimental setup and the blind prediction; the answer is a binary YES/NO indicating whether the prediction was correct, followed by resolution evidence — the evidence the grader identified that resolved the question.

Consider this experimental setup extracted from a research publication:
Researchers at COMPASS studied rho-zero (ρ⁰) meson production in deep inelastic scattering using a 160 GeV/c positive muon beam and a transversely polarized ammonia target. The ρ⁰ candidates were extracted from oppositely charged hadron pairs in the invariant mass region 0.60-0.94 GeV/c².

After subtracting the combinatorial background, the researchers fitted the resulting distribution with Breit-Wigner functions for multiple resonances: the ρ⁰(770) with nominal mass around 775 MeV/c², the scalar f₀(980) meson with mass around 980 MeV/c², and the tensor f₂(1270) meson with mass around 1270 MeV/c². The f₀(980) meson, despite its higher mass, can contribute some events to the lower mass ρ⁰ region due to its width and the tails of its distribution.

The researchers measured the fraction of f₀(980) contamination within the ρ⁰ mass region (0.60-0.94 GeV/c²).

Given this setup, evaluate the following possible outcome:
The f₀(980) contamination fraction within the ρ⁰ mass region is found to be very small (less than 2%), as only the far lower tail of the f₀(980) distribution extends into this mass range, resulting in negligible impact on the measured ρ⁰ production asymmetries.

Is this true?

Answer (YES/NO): NO